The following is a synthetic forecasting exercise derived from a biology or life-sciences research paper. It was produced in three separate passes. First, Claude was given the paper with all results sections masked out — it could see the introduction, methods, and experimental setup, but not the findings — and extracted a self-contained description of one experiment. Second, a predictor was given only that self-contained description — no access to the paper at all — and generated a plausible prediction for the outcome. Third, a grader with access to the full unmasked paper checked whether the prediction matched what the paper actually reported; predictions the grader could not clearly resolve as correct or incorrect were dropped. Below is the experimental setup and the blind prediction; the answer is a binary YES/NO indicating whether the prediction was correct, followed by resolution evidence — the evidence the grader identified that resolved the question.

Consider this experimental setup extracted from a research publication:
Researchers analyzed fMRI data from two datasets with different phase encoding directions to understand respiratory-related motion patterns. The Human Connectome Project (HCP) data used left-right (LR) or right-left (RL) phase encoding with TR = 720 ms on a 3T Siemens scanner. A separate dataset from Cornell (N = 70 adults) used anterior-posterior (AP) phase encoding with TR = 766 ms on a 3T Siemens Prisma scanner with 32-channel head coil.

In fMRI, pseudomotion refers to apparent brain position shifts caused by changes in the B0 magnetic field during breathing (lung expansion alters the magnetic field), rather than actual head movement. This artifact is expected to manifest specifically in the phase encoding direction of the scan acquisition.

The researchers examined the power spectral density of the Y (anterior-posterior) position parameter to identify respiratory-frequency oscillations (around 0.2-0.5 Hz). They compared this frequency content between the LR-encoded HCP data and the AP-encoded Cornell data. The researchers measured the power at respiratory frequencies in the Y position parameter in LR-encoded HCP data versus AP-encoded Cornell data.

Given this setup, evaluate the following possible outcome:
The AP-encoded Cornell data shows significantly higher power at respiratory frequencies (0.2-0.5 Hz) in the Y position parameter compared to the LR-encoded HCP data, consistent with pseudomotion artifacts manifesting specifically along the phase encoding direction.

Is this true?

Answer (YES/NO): YES